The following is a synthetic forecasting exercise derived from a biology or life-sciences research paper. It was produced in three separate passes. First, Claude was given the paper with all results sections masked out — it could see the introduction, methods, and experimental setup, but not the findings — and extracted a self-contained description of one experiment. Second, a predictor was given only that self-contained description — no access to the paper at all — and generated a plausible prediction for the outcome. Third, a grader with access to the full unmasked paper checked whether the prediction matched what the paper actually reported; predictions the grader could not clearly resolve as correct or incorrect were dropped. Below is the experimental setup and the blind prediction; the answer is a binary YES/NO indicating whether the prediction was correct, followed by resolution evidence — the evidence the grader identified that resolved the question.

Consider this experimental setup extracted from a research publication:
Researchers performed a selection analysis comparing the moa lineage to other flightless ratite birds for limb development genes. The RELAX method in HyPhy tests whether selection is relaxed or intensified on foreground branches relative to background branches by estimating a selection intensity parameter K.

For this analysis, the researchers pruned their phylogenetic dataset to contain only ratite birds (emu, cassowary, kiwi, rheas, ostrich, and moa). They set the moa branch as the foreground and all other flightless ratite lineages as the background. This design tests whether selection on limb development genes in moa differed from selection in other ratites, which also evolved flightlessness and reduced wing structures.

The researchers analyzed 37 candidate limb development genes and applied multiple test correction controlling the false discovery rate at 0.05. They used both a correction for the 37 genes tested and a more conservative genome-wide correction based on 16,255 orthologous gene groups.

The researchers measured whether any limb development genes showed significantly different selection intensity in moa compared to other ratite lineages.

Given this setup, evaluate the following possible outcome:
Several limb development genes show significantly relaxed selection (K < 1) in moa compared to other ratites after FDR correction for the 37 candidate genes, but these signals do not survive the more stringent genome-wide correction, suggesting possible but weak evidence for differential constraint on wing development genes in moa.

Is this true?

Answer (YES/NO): NO